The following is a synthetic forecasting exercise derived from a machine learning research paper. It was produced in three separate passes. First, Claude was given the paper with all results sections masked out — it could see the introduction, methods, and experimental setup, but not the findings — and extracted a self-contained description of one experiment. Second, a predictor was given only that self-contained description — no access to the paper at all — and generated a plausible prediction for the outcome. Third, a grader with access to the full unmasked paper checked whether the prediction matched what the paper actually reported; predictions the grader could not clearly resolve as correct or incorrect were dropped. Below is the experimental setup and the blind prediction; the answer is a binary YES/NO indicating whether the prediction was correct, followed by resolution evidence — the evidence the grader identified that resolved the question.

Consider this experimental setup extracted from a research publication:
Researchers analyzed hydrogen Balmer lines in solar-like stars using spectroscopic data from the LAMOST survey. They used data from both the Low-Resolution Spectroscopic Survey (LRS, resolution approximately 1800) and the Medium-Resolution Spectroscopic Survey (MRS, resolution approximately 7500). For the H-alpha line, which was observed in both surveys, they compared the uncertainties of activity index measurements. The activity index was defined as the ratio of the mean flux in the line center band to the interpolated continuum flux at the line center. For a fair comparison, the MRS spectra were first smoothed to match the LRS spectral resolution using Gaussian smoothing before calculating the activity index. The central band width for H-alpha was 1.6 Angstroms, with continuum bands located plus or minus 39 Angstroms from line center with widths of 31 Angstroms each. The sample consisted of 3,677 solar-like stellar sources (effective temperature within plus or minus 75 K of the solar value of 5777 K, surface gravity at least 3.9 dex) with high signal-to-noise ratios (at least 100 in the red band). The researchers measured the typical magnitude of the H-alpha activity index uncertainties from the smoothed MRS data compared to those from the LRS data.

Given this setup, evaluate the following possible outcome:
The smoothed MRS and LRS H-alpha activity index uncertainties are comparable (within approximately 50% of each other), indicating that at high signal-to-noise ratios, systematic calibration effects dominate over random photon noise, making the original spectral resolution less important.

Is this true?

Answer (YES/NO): NO